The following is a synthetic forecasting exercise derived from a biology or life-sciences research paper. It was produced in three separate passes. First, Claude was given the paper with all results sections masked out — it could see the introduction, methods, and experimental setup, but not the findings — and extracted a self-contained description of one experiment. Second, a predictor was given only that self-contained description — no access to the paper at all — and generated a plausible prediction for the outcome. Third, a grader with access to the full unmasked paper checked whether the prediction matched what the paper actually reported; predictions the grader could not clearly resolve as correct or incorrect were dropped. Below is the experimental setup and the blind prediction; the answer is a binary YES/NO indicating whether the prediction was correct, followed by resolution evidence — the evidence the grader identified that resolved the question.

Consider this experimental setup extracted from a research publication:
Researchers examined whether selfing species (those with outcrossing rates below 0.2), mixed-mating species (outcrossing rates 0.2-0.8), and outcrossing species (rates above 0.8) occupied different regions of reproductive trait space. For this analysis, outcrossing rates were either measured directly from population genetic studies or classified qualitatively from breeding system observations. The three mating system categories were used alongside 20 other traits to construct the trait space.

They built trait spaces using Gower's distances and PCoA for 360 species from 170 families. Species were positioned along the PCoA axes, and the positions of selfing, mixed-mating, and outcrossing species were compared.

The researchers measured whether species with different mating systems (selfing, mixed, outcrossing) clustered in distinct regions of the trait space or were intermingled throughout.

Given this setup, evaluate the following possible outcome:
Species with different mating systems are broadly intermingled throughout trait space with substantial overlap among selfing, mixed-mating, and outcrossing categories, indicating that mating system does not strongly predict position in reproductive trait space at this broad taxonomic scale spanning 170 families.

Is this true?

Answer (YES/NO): NO